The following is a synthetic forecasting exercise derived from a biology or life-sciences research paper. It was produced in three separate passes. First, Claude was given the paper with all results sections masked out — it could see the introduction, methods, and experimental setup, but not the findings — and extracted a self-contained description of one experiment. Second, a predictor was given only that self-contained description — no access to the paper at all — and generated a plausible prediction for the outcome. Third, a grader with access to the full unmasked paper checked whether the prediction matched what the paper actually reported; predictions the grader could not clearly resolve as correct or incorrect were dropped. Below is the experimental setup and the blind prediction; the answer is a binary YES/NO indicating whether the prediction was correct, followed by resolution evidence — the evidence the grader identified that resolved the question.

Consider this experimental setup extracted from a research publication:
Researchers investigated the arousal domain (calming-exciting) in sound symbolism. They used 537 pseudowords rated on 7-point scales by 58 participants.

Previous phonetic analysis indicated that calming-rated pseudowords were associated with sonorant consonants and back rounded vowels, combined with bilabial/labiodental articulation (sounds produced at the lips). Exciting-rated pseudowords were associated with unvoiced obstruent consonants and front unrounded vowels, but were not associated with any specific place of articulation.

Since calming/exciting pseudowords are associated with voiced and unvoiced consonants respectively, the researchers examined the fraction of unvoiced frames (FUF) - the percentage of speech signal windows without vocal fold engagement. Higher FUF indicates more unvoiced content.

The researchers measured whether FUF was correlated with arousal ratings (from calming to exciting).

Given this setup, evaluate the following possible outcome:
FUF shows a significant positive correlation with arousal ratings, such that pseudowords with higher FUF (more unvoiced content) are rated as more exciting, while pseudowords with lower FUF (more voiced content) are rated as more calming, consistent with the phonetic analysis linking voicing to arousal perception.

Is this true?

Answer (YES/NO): YES